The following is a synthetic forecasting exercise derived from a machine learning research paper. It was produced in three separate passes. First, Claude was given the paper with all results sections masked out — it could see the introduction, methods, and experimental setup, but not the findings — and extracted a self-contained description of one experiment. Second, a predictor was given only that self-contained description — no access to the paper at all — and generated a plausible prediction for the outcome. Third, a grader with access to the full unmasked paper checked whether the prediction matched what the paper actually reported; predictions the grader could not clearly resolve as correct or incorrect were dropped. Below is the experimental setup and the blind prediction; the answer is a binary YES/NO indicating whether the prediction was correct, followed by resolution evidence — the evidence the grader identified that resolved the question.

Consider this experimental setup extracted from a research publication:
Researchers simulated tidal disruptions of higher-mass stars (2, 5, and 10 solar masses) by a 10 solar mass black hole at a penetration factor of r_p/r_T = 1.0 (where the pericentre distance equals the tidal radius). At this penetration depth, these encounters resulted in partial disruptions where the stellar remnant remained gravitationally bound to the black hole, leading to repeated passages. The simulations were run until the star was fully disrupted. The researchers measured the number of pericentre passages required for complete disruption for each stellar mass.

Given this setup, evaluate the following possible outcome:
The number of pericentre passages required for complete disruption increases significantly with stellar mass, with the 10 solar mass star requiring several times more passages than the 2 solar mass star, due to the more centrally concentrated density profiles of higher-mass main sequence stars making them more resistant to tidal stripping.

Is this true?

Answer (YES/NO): NO